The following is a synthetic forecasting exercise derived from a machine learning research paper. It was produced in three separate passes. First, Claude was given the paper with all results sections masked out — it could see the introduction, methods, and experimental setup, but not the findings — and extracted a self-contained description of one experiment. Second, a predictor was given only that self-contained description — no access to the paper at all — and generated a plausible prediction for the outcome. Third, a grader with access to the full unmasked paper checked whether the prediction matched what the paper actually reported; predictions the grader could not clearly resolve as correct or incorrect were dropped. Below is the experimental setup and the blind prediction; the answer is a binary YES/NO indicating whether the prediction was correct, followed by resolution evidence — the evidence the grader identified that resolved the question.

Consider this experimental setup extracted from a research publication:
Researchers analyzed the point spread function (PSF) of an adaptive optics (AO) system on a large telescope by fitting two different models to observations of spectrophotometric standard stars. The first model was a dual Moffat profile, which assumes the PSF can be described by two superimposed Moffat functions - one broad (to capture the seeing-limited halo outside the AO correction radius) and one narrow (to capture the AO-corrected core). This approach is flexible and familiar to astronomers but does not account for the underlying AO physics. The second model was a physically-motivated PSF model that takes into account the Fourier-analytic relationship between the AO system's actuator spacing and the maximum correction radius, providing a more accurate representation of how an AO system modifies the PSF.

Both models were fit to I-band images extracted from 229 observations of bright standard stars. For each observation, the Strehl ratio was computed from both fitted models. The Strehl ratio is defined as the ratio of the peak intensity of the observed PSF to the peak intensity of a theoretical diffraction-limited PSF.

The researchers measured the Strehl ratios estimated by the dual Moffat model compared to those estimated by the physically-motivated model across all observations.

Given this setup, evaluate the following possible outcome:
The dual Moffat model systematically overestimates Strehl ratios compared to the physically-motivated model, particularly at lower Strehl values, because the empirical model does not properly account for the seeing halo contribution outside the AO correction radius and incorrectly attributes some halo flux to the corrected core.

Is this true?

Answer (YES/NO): NO